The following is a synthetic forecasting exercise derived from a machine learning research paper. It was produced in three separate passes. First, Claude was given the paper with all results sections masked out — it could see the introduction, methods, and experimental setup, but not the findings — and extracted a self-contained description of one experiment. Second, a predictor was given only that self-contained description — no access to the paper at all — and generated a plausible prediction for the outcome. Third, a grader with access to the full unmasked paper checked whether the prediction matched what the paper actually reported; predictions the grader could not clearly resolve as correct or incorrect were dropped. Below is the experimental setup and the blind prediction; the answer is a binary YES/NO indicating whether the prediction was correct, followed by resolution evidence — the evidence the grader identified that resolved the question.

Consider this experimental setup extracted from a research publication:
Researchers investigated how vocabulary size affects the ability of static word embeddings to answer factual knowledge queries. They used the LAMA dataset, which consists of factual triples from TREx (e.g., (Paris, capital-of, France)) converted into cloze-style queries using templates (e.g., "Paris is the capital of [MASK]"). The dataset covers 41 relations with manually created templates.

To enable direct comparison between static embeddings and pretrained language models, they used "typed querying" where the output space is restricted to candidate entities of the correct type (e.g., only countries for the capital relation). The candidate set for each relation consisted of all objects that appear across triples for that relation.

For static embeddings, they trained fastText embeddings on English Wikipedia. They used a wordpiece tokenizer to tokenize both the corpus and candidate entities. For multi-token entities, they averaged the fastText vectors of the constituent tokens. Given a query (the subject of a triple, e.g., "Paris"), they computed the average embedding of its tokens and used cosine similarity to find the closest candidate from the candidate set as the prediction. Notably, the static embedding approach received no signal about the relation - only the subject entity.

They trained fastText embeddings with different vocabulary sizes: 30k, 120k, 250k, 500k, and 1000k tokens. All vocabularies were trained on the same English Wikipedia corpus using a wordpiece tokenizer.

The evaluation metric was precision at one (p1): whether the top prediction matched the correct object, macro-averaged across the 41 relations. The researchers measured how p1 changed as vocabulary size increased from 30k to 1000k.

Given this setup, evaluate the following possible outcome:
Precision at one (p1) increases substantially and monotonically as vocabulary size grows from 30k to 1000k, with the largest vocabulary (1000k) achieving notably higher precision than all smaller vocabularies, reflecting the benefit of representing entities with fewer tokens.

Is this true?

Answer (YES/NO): YES